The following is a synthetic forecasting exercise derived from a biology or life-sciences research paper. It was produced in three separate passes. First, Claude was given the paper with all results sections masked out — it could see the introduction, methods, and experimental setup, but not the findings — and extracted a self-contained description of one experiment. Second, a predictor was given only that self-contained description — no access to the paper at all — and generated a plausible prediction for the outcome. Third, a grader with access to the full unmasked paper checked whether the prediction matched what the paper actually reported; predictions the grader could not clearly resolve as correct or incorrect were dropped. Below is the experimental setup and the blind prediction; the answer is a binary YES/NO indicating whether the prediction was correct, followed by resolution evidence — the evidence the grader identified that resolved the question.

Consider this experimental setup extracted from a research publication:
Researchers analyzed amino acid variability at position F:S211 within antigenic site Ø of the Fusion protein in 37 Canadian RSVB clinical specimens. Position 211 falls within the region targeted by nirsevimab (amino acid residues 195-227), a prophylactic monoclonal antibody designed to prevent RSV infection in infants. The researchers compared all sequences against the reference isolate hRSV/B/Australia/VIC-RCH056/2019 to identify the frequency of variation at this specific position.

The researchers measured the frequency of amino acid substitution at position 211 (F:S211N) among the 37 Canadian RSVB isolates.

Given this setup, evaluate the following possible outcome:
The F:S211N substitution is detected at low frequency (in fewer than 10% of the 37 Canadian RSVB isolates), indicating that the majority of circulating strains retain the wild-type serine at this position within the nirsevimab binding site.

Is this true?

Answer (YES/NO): NO